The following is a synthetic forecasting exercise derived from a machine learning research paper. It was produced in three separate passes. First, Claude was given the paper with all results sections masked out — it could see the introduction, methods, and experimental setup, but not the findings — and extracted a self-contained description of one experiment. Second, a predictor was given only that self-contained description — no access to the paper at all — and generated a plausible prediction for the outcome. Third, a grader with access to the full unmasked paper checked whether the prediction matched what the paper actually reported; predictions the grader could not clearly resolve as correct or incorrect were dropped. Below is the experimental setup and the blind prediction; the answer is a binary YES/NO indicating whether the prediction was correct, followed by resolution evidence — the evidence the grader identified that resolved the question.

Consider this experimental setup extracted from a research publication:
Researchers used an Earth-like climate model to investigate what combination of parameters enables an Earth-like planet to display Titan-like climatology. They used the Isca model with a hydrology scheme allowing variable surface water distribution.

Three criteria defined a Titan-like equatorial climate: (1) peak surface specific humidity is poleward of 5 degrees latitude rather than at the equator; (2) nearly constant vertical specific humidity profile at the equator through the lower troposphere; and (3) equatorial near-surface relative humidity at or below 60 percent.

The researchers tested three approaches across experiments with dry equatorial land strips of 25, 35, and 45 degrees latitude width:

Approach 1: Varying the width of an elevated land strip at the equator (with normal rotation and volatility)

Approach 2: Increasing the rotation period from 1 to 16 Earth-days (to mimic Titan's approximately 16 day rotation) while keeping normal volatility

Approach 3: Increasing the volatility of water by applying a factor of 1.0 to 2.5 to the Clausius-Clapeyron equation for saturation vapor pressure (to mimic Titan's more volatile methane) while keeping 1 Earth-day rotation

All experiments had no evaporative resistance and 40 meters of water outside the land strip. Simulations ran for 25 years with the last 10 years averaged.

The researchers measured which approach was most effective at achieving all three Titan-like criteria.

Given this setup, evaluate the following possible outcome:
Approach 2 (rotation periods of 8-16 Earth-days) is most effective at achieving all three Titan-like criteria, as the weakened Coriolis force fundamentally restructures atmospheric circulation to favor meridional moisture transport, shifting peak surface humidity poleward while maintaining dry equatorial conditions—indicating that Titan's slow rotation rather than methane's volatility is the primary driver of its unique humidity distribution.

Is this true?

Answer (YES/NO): NO